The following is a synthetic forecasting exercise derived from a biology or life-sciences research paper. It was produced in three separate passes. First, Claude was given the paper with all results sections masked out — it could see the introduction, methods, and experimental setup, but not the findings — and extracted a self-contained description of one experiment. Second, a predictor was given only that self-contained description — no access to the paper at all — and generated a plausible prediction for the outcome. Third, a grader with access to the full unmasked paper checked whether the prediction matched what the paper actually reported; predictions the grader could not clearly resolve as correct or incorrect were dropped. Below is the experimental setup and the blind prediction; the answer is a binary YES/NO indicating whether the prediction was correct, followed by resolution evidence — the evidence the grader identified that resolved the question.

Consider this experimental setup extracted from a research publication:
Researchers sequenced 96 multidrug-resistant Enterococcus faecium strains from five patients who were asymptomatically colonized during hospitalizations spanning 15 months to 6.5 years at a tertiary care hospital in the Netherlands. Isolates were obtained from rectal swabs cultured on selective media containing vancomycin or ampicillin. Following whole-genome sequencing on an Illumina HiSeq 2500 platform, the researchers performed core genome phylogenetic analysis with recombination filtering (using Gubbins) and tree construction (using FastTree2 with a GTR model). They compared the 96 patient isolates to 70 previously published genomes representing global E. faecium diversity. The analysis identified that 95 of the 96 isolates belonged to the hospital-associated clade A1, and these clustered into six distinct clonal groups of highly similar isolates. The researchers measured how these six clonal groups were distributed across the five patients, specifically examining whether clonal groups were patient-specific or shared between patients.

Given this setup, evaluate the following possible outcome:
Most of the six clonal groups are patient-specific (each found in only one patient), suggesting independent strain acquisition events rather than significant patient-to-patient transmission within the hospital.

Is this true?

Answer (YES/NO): NO